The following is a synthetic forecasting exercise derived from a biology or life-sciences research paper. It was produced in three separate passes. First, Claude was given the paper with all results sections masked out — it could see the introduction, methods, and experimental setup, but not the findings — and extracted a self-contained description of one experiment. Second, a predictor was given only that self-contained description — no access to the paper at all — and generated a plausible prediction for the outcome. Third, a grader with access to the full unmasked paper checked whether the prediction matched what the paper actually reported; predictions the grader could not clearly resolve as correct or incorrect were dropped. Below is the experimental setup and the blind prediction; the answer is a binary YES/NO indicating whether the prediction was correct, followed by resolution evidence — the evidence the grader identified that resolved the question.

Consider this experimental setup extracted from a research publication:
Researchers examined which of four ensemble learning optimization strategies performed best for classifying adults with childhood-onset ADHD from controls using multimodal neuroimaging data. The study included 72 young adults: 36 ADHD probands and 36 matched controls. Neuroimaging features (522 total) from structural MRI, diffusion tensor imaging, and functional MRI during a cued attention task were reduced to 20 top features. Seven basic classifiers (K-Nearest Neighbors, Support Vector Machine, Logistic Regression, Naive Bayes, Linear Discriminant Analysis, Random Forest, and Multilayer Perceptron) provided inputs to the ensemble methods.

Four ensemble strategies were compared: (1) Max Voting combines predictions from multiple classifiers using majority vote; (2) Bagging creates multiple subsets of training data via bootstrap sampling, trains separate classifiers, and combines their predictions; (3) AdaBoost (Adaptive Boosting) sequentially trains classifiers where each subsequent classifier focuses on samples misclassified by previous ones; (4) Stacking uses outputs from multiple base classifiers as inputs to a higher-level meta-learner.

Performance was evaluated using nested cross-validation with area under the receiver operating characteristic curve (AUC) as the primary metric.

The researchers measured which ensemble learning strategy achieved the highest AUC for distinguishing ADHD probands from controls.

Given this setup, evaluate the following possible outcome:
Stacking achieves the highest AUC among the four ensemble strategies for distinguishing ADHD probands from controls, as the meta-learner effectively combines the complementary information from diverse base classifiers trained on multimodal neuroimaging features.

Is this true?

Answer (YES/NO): NO